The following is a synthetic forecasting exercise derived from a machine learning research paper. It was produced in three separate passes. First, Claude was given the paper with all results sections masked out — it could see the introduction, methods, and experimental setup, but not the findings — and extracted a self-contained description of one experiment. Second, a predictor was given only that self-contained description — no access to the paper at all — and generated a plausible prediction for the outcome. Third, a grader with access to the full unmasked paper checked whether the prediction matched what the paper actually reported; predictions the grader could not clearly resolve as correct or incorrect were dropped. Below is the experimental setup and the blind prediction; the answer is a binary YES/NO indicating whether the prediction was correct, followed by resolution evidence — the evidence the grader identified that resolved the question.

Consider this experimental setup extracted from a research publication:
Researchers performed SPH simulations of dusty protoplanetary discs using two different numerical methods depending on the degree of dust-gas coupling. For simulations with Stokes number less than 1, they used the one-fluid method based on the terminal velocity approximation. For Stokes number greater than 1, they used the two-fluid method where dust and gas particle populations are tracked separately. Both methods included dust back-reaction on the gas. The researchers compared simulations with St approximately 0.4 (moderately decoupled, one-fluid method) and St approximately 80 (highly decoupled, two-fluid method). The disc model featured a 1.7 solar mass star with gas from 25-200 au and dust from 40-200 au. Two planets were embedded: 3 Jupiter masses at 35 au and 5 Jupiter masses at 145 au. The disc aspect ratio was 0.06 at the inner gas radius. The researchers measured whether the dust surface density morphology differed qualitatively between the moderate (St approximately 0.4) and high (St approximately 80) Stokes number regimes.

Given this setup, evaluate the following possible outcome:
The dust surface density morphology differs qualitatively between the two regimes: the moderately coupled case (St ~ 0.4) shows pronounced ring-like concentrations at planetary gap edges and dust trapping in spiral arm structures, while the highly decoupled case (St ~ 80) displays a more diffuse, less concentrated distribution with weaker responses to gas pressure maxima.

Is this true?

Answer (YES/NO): NO